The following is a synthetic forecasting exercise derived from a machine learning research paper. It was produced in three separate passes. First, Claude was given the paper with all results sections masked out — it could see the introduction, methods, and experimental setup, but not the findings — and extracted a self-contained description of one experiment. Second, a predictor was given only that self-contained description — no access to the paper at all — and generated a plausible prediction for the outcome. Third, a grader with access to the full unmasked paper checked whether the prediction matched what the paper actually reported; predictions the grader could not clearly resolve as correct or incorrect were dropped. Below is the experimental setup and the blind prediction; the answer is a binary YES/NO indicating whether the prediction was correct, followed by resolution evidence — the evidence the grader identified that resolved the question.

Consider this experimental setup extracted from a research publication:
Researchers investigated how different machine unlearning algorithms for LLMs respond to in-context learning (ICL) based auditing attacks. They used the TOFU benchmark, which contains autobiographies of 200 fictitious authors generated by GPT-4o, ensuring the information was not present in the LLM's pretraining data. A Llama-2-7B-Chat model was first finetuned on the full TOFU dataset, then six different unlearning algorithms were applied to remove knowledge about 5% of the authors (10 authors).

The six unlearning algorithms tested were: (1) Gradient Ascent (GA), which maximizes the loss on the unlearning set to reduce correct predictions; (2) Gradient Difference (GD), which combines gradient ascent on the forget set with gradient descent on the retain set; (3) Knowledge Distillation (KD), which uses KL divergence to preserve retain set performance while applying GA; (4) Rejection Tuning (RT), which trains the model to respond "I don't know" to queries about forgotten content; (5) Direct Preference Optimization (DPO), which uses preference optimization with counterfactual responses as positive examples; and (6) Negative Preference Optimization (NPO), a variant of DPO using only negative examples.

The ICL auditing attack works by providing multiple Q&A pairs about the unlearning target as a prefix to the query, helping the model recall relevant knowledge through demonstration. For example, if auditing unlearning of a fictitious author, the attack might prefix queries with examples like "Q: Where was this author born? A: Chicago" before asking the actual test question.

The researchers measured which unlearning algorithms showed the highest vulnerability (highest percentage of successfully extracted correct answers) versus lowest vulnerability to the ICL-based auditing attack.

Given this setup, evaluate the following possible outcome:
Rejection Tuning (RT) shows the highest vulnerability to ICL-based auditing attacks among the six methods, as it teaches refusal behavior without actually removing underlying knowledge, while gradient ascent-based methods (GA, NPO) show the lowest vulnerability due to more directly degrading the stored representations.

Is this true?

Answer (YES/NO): NO